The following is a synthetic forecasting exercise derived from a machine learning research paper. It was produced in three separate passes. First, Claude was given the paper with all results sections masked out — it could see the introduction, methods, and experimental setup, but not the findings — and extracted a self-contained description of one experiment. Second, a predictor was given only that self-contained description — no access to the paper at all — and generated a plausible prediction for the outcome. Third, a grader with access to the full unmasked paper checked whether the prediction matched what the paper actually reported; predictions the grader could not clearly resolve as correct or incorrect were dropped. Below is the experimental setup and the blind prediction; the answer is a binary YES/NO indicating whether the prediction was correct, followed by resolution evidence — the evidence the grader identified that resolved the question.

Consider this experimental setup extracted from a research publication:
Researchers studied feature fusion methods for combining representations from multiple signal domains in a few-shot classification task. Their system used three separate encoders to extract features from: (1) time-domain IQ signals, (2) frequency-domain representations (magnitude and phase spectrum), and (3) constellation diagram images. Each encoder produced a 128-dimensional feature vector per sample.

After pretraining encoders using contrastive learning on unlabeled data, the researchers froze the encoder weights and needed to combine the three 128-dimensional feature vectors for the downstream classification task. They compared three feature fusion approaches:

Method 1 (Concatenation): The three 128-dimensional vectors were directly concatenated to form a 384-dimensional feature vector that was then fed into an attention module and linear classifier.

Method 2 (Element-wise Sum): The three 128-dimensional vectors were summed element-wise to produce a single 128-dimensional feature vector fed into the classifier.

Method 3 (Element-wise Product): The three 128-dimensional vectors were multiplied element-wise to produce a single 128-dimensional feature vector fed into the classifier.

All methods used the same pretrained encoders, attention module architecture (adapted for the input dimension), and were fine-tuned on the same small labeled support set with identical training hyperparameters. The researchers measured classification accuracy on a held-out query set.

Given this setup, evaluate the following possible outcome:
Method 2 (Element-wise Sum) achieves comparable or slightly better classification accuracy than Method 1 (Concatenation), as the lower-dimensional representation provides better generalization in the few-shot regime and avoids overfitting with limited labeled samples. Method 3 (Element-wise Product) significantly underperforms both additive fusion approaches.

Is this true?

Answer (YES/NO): NO